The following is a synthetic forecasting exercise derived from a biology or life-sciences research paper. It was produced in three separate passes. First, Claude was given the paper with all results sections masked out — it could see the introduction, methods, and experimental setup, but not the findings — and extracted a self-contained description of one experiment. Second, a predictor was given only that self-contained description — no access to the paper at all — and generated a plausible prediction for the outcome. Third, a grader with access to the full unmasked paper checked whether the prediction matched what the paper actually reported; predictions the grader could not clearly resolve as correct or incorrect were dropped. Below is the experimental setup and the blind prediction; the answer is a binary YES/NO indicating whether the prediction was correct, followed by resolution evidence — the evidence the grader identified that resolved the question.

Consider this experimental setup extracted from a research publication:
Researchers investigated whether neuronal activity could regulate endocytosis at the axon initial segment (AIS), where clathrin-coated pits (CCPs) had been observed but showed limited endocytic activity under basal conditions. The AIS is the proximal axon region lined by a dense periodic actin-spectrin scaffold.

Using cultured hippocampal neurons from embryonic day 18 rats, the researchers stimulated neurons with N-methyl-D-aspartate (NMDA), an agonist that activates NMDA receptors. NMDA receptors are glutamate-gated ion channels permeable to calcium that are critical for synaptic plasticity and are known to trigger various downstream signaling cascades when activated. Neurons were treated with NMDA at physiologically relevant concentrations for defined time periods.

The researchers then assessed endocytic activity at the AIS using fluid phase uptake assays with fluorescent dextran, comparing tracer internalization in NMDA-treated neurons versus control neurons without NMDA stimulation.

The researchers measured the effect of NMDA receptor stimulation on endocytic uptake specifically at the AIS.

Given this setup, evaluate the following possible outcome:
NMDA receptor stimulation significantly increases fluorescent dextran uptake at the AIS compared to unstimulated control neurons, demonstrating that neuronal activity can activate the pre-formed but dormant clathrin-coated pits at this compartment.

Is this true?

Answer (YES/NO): YES